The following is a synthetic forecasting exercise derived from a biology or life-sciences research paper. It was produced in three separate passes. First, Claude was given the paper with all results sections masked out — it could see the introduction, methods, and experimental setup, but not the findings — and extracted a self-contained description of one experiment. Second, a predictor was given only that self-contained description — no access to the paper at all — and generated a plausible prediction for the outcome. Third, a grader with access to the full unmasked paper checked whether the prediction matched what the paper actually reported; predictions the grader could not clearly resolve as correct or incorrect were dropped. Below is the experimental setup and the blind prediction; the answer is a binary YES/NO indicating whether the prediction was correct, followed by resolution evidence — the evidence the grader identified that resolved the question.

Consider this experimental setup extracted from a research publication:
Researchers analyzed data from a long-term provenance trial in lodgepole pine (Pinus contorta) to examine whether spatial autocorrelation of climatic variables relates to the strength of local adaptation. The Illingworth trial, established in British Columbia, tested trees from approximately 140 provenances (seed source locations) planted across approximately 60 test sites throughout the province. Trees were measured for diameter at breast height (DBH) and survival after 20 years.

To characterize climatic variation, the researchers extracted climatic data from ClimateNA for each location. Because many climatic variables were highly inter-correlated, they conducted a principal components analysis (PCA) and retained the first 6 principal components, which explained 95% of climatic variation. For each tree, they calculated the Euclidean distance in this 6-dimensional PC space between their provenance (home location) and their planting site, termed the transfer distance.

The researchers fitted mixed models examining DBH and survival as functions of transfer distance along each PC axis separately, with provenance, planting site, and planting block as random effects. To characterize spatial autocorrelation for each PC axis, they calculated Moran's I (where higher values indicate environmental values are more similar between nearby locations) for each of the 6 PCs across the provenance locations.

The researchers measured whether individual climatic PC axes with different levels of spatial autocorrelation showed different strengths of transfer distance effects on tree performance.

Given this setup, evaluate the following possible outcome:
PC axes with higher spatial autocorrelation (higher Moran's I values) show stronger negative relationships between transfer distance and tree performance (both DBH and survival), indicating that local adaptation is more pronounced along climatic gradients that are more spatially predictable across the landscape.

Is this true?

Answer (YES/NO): NO